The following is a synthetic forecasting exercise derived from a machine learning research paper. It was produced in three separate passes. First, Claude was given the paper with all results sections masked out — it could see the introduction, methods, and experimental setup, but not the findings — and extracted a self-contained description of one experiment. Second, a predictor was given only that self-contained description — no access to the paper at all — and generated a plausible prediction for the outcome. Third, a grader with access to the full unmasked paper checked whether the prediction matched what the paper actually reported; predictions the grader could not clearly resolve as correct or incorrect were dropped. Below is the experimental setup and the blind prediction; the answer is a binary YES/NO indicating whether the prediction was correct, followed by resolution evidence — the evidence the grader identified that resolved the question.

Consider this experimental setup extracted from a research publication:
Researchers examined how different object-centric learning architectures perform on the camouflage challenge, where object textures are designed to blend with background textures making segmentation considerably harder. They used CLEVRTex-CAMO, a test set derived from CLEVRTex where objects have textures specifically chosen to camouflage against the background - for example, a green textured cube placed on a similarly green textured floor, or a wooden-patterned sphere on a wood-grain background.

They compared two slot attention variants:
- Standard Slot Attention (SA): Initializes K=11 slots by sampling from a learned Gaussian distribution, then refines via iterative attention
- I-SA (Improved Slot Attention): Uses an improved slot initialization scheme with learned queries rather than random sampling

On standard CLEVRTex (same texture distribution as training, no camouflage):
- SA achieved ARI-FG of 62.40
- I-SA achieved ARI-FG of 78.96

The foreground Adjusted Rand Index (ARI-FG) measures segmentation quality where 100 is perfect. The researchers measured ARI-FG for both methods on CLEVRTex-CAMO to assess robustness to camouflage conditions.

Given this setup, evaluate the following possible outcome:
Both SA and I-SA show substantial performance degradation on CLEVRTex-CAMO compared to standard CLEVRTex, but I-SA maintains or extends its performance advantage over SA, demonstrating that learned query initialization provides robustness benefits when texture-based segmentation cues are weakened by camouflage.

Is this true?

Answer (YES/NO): NO